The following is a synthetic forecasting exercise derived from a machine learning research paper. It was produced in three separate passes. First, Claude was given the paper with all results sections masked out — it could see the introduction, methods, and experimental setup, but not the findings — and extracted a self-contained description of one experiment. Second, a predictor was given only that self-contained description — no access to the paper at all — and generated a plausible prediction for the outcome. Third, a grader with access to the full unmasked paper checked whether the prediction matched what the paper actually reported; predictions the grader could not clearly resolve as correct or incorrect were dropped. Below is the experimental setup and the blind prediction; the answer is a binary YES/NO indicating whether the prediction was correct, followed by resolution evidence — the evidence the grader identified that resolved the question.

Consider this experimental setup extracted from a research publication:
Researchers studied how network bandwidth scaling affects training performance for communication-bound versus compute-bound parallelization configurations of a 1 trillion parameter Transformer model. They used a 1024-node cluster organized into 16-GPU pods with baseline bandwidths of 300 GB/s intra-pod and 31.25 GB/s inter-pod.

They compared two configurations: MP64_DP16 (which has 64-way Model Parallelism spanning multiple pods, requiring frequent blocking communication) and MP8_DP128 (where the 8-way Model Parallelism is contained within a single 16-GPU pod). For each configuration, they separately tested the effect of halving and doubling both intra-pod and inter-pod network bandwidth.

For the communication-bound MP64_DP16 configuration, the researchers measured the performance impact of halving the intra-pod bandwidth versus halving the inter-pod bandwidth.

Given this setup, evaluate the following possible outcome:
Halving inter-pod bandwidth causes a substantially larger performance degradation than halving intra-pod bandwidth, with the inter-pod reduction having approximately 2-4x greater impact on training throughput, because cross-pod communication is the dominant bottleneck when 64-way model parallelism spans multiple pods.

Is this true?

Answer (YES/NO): NO